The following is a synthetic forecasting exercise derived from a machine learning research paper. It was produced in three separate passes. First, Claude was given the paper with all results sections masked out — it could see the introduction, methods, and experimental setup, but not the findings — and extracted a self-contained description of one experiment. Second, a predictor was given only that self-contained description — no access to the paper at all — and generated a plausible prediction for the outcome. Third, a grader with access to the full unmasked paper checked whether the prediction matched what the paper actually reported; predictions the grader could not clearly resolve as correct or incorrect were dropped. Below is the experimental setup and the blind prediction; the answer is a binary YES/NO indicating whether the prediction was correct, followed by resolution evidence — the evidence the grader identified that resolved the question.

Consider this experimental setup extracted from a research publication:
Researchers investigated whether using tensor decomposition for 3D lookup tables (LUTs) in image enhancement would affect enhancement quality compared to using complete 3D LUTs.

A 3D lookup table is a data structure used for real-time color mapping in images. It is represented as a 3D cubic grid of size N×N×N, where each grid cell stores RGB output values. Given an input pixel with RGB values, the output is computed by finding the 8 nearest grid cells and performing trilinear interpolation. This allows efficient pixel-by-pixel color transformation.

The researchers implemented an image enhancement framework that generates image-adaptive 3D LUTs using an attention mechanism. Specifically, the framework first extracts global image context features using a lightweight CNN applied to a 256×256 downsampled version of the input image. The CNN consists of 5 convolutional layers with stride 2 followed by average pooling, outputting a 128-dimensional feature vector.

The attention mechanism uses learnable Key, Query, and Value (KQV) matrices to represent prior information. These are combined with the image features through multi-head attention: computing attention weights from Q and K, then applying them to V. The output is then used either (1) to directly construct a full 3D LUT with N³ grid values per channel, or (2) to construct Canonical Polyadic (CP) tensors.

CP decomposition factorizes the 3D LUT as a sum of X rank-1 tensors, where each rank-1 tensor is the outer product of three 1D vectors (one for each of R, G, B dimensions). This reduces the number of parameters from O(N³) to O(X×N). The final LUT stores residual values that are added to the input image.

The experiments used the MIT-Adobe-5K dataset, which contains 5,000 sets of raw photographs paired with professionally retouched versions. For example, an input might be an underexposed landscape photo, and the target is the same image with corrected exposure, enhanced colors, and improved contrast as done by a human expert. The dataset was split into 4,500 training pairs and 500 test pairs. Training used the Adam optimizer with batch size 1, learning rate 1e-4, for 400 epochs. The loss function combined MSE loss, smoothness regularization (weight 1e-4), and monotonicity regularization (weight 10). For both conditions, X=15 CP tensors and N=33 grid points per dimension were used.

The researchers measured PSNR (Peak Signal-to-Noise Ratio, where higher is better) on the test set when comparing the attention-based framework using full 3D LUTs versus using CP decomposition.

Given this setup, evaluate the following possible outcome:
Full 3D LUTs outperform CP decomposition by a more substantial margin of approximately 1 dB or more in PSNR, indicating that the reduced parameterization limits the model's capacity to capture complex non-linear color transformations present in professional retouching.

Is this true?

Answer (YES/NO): NO